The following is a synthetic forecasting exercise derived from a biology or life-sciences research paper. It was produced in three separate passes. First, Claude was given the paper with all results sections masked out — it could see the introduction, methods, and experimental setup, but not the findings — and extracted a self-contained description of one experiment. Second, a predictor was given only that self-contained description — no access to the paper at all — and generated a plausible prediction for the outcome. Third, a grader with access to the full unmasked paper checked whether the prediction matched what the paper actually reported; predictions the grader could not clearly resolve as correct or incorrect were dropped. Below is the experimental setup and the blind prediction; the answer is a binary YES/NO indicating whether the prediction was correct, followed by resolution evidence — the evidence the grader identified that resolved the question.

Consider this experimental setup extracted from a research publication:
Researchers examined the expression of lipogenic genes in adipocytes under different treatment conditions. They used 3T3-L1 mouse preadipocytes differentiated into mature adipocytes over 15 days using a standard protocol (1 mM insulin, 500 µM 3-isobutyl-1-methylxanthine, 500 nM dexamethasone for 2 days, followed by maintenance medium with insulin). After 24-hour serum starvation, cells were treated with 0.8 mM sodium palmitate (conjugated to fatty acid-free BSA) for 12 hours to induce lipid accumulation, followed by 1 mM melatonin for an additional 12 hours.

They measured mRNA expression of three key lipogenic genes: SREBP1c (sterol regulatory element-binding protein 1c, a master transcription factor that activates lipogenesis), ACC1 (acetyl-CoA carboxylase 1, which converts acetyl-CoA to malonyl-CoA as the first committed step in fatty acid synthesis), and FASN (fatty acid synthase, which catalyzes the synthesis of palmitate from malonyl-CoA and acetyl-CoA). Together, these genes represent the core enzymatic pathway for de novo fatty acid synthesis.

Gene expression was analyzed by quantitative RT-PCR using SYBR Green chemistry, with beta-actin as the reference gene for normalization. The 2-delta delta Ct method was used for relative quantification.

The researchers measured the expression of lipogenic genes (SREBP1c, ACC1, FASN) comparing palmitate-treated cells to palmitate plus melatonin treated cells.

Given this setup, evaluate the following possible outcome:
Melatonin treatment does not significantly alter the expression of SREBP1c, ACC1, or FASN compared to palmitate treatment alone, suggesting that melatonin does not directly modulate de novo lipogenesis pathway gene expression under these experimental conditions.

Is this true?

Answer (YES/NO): NO